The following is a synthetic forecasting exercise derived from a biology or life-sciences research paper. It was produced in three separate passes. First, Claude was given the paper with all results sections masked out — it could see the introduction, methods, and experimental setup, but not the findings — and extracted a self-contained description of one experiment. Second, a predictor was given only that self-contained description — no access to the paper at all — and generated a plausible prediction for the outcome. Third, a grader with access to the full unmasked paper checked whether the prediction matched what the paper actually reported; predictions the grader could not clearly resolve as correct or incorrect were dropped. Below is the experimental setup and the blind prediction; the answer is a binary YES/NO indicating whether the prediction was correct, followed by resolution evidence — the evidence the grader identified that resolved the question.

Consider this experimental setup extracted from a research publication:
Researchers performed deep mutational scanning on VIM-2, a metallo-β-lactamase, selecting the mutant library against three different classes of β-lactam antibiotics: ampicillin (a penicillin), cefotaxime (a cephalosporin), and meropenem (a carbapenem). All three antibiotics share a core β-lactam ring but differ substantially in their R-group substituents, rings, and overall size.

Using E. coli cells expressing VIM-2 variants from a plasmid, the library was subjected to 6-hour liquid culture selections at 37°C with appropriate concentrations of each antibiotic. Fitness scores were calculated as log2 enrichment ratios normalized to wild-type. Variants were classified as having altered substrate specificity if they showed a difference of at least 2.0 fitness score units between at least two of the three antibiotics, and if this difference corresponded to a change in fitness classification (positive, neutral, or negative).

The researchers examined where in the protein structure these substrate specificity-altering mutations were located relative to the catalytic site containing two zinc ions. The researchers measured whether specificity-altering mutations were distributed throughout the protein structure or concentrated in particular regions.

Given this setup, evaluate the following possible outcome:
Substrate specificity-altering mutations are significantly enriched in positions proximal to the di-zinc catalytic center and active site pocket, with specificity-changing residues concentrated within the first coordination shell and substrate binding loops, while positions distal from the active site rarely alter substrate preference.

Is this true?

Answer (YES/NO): NO